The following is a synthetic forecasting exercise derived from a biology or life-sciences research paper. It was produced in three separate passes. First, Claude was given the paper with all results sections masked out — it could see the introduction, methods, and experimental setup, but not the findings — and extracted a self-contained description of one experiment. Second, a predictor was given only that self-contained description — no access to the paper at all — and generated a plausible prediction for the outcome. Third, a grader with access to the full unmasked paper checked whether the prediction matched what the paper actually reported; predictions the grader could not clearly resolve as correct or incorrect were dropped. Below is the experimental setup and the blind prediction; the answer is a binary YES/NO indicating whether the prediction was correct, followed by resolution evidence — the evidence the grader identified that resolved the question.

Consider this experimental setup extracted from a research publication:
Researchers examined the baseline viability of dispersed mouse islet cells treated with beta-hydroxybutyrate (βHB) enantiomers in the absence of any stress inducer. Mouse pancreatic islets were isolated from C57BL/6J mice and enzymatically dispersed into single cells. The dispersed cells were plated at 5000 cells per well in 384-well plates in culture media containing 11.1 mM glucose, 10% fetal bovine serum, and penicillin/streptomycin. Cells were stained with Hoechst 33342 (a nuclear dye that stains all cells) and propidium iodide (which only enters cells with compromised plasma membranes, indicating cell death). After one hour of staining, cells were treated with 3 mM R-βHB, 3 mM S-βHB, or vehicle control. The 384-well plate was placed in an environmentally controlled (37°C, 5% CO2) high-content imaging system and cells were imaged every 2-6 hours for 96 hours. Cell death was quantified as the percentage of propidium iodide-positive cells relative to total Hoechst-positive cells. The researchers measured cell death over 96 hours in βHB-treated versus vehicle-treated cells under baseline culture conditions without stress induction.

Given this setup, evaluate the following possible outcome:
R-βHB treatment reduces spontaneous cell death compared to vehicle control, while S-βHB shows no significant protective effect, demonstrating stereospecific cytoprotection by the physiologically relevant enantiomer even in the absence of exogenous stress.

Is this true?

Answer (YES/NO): NO